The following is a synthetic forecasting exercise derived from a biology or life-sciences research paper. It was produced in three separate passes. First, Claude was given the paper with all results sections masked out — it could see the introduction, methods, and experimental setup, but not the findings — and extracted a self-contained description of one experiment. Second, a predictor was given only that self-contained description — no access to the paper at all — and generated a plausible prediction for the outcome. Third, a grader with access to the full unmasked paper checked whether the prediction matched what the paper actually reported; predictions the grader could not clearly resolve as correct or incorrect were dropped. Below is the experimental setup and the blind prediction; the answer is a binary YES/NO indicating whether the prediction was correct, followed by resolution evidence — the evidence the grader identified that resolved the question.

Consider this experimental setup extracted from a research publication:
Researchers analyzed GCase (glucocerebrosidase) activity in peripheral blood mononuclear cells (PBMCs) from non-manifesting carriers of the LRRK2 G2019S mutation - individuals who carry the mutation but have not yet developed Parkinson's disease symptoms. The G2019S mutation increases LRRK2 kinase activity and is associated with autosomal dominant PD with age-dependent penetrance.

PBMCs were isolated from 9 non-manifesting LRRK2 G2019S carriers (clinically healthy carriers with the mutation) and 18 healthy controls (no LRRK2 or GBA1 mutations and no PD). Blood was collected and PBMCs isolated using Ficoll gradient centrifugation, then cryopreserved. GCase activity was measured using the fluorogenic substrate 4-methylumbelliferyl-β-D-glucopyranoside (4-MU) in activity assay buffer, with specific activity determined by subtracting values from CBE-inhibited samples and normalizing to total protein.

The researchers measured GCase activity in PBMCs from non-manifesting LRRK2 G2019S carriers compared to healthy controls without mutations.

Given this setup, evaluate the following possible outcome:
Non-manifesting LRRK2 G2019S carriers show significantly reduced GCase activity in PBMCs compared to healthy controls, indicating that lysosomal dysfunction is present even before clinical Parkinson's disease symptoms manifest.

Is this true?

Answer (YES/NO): NO